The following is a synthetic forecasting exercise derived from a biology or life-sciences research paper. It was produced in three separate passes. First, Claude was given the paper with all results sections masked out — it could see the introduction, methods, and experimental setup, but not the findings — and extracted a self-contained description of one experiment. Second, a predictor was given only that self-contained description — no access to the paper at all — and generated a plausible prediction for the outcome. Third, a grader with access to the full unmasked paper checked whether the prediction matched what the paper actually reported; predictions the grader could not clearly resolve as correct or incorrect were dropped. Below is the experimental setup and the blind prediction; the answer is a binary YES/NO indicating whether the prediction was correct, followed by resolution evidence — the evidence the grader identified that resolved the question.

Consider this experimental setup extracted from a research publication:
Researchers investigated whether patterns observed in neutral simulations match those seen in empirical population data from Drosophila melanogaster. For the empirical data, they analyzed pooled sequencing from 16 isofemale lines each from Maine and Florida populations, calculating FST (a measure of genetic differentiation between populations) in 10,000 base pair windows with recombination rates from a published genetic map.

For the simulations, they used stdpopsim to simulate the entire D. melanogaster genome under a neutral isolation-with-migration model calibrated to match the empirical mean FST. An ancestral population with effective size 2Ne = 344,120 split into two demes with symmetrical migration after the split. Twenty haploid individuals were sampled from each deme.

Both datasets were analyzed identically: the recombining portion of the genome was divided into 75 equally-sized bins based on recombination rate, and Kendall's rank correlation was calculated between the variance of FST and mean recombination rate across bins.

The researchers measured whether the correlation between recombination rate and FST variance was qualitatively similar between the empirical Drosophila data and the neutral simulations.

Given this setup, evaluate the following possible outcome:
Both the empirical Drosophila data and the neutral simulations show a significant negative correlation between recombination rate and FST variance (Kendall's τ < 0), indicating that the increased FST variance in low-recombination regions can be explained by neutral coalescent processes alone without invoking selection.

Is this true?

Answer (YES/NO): YES